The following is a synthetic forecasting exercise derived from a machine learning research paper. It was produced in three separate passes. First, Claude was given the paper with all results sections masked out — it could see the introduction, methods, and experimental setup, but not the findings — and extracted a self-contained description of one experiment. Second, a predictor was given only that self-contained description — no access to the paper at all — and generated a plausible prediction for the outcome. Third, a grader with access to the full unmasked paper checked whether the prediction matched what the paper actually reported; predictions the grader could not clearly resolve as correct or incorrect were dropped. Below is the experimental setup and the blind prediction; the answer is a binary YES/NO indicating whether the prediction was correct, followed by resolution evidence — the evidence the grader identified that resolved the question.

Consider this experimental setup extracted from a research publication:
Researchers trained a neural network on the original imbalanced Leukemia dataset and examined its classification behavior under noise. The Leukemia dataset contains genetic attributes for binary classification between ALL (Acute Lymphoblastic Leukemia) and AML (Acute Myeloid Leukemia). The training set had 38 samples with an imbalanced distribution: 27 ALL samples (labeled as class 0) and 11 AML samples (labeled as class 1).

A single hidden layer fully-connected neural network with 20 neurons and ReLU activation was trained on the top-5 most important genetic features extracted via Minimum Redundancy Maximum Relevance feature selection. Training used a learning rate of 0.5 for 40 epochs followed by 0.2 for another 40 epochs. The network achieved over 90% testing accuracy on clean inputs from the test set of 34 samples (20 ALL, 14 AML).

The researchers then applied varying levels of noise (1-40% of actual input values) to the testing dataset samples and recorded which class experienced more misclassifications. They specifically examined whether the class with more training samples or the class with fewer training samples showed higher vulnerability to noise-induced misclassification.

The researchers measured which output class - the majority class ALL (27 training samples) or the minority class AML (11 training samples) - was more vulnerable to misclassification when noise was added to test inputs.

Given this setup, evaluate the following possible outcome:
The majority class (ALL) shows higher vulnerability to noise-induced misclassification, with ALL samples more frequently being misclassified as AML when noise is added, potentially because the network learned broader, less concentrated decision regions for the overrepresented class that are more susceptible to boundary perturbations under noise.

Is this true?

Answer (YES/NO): NO